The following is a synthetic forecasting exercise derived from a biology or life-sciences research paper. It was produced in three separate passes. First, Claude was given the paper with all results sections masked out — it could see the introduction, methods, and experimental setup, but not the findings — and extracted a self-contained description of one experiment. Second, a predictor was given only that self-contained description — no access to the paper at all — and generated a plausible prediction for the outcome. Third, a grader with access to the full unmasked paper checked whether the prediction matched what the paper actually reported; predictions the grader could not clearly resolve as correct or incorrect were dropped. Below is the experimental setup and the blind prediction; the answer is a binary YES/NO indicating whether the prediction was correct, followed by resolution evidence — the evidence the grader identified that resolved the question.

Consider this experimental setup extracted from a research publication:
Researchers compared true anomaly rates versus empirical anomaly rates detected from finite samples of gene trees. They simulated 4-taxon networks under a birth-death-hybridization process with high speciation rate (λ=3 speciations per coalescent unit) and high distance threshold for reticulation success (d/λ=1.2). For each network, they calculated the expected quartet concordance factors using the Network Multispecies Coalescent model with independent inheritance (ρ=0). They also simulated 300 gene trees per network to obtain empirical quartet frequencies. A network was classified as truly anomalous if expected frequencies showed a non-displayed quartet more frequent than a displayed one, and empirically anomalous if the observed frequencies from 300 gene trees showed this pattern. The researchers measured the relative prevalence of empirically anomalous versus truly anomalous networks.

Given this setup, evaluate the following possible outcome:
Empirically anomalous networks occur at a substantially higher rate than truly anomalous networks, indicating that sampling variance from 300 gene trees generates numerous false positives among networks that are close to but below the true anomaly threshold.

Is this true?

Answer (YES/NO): YES